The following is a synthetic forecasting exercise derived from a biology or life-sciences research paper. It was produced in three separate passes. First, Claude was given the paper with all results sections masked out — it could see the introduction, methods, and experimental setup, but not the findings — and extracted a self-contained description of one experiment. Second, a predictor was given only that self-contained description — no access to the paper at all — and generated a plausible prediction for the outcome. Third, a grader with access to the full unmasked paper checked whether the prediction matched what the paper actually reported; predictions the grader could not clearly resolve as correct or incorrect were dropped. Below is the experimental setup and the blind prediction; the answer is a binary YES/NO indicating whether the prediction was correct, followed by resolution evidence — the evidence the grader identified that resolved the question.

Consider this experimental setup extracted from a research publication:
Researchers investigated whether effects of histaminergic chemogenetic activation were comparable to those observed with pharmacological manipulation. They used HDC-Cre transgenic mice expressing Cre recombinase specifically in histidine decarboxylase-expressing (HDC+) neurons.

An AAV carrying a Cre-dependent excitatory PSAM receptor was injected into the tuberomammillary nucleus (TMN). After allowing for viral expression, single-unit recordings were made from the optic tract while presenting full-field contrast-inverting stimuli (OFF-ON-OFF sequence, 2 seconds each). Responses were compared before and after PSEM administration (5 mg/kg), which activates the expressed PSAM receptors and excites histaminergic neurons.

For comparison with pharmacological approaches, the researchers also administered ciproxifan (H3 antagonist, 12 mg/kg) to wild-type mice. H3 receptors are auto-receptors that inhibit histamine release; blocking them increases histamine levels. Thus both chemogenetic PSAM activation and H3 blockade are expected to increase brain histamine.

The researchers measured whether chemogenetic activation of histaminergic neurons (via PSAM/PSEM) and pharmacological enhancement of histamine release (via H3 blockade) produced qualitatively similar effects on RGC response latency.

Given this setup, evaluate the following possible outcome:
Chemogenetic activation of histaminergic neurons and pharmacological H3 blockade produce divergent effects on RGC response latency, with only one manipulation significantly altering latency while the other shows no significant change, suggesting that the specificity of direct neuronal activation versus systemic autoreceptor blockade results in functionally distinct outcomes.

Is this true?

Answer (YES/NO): NO